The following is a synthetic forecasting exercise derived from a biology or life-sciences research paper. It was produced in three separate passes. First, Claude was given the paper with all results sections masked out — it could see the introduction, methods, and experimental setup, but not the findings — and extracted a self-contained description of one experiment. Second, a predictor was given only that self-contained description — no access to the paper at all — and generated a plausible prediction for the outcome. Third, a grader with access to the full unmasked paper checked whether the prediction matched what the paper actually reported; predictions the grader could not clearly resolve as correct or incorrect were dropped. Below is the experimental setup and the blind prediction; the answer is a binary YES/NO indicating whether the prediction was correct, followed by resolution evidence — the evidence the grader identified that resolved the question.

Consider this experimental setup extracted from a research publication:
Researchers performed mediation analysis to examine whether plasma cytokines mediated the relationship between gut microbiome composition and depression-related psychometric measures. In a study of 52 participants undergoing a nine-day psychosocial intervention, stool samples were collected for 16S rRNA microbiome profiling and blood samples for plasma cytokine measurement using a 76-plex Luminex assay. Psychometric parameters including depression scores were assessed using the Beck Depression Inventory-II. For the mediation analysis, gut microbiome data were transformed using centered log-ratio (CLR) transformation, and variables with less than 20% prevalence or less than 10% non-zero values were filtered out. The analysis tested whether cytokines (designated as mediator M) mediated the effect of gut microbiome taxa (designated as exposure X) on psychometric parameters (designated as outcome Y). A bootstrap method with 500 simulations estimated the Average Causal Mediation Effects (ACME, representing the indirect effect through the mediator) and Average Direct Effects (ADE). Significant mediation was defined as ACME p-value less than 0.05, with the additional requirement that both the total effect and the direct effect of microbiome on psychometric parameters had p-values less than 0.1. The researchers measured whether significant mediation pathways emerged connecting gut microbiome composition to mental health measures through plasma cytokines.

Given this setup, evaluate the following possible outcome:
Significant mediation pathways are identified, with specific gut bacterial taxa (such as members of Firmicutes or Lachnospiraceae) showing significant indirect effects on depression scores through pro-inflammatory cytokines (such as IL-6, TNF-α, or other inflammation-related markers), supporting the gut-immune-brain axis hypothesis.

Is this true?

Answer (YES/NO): YES